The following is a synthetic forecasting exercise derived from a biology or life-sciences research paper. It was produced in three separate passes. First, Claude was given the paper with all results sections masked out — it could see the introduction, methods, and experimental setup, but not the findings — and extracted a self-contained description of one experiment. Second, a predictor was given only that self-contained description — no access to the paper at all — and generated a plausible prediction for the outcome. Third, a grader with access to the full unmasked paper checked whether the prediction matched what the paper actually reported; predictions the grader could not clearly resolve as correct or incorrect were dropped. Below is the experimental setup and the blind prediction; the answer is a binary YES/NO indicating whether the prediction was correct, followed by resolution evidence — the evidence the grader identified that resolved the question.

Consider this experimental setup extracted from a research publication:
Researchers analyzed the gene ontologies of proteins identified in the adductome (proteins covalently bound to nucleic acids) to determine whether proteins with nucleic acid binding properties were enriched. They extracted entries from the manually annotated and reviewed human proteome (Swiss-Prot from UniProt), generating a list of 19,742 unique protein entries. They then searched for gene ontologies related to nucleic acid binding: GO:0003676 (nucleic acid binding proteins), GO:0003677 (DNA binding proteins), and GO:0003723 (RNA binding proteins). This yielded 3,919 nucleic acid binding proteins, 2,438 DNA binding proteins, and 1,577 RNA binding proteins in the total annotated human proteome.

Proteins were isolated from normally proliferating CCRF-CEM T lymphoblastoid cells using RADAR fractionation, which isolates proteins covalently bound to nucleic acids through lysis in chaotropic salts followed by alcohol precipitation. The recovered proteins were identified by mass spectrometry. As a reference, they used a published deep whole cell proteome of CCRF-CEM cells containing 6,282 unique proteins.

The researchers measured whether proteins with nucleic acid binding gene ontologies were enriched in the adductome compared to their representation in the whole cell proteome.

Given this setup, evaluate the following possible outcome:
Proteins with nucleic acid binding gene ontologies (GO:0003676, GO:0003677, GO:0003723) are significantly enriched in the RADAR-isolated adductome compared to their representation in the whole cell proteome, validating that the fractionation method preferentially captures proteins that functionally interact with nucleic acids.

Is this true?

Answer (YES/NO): YES